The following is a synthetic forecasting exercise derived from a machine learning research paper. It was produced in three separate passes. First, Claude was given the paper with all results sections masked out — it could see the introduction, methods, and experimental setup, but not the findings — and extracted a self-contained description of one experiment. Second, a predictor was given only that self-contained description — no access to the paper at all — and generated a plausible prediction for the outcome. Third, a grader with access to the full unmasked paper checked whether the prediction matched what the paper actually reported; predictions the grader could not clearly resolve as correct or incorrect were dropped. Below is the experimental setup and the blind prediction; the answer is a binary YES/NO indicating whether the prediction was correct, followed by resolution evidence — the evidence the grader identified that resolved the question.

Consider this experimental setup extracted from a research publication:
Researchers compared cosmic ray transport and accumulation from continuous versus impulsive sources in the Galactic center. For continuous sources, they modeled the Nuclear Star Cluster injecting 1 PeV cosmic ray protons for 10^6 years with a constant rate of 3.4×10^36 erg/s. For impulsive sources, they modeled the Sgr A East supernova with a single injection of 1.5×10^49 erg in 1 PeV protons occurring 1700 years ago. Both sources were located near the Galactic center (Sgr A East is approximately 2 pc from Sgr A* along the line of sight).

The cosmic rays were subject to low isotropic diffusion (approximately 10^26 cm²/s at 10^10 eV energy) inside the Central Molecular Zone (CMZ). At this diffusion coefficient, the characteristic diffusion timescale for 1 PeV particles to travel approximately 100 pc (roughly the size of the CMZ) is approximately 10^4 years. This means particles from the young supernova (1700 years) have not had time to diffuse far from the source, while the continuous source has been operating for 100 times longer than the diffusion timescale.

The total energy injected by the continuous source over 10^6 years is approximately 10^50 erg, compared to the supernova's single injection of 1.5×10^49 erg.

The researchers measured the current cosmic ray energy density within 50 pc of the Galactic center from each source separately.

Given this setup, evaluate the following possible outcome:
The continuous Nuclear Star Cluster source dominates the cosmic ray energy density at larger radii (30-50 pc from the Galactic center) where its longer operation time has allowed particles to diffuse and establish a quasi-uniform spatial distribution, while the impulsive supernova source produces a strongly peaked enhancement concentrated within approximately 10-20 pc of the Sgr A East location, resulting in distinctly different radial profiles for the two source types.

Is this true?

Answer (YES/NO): NO